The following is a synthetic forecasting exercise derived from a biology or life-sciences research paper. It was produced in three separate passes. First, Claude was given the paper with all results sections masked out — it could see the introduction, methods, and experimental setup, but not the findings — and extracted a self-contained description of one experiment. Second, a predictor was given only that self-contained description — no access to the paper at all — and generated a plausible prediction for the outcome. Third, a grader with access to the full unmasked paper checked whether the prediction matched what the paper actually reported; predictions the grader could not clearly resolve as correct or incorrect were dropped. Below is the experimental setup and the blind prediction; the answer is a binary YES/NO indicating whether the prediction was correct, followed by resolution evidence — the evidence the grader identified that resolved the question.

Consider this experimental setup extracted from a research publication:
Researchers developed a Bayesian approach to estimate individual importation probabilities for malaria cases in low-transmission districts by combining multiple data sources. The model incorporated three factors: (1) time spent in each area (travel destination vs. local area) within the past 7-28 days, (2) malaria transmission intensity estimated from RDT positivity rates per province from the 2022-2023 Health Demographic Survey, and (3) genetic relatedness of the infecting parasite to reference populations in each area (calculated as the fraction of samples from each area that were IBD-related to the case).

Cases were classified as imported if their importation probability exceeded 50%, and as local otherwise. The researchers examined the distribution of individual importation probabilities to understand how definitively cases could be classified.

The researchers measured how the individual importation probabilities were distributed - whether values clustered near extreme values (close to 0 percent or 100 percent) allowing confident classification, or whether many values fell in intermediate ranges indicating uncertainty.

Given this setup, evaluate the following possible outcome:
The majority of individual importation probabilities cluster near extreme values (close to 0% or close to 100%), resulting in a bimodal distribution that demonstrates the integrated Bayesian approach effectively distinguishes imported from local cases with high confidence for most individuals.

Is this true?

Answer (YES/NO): YES